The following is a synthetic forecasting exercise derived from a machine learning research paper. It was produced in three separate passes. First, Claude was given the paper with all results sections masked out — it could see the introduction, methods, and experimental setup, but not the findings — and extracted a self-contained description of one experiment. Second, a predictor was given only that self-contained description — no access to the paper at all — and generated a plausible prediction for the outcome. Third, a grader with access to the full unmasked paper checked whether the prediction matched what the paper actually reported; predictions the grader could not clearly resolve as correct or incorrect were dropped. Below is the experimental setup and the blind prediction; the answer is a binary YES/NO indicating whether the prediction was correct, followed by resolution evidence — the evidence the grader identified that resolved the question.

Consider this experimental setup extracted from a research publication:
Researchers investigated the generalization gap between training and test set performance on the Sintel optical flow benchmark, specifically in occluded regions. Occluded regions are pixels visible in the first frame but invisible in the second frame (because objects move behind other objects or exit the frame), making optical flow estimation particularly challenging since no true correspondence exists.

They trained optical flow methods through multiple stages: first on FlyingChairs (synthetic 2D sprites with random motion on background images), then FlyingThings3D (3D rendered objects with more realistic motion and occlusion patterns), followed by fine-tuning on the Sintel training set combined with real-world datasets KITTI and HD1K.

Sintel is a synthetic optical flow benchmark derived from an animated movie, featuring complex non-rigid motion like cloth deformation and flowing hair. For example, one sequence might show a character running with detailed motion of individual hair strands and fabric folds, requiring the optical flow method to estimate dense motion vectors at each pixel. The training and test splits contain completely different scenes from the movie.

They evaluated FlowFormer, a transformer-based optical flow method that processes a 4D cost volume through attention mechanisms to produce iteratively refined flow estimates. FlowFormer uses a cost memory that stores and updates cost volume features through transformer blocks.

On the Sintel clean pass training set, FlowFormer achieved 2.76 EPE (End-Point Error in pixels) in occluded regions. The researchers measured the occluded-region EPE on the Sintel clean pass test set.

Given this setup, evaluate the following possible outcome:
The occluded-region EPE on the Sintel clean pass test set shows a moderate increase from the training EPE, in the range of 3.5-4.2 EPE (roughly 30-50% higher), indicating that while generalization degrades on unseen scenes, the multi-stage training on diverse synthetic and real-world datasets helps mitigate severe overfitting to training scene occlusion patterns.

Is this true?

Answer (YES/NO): NO